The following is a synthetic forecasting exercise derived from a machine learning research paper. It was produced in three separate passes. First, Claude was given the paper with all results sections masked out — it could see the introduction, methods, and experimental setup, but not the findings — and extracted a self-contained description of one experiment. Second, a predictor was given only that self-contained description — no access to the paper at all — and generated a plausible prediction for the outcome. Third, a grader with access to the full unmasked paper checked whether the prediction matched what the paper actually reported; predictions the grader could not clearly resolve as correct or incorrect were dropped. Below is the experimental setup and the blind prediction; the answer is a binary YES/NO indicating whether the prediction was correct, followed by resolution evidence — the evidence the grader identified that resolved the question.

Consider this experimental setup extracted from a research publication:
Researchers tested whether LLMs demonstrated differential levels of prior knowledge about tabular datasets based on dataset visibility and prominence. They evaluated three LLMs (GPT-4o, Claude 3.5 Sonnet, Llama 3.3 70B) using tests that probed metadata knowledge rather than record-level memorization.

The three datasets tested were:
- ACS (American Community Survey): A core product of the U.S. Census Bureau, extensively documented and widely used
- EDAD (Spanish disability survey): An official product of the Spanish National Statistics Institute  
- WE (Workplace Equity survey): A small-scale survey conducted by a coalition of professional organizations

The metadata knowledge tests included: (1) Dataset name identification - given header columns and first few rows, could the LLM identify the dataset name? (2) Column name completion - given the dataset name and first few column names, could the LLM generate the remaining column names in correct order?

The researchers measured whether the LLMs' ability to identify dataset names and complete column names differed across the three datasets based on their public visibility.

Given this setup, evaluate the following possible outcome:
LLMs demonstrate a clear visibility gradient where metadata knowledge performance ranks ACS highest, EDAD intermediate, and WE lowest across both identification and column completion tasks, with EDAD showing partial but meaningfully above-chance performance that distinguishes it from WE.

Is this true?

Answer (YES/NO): NO